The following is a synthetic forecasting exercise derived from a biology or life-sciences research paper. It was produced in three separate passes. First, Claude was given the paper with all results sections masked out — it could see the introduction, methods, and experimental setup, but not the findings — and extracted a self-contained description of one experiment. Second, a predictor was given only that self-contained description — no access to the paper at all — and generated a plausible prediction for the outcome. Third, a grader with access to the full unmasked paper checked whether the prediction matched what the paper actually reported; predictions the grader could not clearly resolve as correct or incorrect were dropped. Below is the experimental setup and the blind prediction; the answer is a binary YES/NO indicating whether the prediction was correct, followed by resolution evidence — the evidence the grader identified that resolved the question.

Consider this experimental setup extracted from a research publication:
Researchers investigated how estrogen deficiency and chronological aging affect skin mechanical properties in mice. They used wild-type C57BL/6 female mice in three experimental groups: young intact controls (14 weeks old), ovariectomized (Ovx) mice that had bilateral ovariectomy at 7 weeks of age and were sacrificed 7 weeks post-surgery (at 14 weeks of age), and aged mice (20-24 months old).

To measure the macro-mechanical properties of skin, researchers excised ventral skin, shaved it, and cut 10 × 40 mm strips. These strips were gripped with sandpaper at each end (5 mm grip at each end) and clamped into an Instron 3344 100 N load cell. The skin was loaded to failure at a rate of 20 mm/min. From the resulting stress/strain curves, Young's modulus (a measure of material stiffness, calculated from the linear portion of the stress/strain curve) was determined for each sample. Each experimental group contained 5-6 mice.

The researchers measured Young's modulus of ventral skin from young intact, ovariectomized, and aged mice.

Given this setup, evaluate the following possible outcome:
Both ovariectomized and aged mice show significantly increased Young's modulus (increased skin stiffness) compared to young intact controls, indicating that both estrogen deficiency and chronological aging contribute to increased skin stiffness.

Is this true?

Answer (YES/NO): NO